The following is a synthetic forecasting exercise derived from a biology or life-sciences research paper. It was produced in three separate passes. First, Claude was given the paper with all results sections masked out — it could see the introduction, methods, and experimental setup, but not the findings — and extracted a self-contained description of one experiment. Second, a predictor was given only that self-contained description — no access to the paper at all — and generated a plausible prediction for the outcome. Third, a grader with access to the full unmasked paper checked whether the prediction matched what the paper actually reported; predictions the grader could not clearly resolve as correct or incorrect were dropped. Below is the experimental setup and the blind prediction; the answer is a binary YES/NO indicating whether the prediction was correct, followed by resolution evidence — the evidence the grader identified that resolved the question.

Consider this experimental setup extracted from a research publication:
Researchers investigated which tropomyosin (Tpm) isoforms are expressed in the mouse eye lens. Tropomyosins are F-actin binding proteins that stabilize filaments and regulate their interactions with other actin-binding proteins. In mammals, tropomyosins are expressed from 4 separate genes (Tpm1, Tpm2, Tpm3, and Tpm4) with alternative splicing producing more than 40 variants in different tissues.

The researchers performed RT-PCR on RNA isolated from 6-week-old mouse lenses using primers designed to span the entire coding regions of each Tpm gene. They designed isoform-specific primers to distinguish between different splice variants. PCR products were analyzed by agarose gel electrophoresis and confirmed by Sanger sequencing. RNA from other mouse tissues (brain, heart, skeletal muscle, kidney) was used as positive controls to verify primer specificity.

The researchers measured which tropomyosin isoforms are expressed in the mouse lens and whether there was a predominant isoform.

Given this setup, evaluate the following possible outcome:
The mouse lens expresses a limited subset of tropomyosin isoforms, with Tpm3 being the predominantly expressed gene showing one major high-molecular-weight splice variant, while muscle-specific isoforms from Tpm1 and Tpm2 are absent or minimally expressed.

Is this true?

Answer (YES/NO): NO